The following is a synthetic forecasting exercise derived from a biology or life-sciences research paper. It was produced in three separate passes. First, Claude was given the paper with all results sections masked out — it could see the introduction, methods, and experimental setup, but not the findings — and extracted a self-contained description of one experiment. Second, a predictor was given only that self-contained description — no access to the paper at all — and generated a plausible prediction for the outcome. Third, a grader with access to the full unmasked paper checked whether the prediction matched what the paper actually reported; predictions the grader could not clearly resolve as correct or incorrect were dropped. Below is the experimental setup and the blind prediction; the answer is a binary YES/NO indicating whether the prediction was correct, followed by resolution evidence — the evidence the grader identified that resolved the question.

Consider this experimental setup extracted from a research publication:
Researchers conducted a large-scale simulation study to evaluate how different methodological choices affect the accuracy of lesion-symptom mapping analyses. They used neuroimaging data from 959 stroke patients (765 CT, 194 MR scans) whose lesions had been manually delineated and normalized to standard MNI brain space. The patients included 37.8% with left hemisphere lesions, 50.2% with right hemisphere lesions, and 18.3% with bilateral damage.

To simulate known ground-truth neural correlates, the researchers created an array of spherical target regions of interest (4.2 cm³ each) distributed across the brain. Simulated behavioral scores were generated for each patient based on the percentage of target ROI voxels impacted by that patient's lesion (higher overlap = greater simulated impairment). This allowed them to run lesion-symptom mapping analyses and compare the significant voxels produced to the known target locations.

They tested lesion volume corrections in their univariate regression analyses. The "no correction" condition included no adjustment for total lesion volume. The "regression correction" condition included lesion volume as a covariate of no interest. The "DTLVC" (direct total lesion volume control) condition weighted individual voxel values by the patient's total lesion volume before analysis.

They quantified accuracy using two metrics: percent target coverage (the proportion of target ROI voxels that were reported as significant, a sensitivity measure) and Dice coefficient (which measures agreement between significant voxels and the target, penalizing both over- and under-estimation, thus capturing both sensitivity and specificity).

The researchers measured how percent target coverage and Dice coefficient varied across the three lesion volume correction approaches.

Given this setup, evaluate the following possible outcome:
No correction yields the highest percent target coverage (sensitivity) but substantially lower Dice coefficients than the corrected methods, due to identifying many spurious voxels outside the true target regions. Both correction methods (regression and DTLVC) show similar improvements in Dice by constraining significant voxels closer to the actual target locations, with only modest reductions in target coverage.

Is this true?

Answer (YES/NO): NO